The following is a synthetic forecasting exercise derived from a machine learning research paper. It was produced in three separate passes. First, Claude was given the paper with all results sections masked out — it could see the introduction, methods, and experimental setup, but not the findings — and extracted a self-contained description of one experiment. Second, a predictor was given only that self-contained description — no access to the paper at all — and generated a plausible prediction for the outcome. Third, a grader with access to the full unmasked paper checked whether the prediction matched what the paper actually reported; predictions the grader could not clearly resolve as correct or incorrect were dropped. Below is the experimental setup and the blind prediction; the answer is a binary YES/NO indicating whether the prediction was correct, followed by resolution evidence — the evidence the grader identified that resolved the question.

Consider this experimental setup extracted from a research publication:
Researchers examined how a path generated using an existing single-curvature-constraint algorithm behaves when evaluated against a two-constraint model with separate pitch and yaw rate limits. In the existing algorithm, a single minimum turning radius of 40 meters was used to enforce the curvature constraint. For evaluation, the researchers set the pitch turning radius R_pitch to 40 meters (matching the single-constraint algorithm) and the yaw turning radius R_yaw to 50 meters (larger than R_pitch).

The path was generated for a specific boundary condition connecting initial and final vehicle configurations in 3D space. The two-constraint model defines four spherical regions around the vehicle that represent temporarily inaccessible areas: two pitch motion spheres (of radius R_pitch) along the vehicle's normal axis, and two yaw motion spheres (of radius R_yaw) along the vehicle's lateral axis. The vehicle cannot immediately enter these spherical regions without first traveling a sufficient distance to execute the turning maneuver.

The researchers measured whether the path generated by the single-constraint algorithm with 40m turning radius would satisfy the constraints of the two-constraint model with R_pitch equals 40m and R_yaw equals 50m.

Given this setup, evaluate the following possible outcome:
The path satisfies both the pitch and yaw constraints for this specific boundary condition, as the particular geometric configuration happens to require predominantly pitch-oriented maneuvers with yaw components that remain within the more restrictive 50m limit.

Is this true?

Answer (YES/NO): NO